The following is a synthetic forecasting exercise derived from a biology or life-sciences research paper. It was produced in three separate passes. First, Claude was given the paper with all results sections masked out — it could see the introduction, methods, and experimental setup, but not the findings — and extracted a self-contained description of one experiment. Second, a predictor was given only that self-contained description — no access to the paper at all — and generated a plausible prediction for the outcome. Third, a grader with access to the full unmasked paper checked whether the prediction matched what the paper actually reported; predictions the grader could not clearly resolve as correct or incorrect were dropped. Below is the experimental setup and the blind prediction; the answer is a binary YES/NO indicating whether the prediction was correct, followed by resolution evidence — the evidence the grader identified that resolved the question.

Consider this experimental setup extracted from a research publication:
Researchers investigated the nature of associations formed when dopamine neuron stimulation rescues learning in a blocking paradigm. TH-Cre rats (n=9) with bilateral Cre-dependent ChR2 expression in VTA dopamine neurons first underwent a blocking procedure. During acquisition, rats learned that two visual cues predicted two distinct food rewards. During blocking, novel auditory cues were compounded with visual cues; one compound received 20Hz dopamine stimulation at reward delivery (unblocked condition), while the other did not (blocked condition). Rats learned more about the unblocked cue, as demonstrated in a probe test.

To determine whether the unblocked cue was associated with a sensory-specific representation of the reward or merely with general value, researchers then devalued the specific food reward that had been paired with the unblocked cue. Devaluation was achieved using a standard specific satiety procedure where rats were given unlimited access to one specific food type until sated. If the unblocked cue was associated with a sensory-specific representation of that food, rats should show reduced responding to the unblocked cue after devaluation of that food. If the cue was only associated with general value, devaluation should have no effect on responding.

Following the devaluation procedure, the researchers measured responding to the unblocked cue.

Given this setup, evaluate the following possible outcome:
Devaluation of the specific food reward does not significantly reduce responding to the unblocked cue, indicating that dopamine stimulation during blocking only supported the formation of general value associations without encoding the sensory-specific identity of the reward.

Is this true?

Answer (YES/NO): NO